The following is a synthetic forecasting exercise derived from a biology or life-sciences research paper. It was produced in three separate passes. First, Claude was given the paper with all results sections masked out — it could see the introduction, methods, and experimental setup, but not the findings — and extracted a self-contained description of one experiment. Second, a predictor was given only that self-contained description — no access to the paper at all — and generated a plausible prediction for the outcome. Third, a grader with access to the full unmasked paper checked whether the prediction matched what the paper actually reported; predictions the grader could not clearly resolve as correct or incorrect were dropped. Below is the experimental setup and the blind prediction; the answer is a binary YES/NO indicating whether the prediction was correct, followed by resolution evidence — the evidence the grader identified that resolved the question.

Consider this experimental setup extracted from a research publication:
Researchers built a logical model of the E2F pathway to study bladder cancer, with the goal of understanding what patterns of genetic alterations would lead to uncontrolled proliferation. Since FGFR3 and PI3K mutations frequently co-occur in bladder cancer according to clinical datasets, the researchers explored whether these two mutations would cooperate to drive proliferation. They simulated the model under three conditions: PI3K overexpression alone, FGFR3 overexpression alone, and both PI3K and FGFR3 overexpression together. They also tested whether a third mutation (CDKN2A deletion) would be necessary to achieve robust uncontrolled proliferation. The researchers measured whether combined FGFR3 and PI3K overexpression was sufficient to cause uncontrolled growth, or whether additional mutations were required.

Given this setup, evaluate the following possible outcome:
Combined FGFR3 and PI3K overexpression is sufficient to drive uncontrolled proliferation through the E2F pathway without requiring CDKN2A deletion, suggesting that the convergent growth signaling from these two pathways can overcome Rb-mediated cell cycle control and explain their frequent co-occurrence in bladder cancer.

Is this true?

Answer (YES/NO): NO